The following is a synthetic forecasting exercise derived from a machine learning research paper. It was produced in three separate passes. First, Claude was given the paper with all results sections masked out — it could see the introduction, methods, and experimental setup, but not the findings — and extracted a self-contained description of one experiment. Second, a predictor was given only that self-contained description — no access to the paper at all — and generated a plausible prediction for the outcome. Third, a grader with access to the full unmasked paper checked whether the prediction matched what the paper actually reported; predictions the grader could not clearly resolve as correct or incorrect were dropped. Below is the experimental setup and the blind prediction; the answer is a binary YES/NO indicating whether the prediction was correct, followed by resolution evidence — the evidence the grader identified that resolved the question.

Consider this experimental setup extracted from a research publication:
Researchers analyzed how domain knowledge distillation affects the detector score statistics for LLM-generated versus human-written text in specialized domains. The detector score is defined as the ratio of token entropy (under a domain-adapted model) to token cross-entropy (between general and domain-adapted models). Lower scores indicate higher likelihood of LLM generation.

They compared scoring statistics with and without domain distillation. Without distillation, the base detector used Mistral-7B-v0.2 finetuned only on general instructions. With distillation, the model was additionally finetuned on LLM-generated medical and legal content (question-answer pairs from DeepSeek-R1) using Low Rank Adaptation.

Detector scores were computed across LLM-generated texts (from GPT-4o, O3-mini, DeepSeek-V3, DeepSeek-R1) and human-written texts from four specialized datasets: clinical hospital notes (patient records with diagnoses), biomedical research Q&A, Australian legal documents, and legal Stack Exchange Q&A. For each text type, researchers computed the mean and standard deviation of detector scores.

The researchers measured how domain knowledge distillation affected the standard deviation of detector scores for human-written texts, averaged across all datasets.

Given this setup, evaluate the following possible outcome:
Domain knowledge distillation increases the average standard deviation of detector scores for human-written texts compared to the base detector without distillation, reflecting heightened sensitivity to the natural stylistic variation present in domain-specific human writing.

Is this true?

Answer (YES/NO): NO